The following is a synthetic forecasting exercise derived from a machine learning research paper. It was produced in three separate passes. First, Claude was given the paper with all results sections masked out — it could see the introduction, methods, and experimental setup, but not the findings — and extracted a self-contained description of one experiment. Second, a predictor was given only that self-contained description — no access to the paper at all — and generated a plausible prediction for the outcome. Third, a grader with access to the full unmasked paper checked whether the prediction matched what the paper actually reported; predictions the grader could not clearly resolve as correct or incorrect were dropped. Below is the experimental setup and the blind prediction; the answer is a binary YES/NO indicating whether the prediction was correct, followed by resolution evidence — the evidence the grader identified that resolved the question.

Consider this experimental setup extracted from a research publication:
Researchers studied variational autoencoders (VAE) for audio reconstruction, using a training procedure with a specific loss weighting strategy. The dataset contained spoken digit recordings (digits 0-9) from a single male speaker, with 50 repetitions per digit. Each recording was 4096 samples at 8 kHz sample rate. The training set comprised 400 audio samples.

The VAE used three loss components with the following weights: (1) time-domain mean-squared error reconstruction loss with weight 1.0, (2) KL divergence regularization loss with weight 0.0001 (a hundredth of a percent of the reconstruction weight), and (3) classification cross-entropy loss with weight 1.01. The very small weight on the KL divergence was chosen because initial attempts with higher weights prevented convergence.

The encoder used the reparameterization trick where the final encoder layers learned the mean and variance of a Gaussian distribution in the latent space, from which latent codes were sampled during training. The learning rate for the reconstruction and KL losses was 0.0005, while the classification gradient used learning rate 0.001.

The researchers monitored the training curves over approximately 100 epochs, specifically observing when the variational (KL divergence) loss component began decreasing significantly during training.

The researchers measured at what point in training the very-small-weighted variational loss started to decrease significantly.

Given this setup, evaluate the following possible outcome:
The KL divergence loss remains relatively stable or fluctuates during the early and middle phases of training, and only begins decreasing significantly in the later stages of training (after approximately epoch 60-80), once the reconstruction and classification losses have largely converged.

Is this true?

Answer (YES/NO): NO